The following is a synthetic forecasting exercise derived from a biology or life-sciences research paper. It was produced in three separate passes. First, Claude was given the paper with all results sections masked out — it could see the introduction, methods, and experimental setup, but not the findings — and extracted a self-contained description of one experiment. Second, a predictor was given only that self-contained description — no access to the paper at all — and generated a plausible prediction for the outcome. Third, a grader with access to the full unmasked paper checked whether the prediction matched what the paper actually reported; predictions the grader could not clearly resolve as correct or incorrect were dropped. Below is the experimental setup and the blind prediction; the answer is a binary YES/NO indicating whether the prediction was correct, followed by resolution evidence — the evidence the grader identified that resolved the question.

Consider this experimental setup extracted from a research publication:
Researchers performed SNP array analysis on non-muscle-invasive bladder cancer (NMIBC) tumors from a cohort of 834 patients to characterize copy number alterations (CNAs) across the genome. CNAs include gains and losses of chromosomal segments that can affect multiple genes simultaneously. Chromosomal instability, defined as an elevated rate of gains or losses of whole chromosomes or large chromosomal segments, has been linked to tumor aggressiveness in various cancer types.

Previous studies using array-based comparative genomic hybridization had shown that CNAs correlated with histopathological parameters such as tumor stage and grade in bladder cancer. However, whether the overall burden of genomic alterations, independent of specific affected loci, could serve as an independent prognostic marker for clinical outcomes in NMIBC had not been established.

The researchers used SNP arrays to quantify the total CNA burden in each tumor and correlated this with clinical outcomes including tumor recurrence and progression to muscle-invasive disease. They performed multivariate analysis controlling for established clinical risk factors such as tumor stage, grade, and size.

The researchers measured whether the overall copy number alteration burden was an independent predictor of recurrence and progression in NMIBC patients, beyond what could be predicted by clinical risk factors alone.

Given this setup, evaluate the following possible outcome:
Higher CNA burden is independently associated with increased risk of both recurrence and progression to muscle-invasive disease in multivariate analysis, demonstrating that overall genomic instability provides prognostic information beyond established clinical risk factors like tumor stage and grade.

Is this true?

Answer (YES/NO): YES